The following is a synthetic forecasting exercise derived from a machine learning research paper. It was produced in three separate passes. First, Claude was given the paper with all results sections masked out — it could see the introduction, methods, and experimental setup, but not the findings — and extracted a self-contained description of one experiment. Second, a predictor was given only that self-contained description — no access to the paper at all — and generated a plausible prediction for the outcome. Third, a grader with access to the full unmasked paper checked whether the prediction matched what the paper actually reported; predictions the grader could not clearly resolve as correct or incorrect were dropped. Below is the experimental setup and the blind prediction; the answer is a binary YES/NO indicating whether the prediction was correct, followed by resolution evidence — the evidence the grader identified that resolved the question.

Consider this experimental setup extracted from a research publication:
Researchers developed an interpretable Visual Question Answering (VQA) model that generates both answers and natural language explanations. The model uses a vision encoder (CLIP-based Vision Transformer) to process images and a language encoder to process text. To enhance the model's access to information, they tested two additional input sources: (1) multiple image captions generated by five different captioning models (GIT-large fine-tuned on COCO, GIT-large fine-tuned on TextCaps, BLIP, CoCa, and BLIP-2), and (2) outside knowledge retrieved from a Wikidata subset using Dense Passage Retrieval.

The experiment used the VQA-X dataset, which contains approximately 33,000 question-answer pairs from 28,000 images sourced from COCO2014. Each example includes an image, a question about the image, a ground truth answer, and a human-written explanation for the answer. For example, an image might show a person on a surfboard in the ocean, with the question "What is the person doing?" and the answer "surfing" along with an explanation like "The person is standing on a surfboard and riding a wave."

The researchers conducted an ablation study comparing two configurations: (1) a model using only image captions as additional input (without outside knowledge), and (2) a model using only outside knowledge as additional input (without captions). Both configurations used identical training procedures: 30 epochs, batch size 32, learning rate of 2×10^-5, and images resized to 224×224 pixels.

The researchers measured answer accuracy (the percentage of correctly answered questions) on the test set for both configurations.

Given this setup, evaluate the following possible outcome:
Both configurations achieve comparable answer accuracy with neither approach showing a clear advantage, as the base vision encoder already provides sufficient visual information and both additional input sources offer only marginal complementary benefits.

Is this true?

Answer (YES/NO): NO